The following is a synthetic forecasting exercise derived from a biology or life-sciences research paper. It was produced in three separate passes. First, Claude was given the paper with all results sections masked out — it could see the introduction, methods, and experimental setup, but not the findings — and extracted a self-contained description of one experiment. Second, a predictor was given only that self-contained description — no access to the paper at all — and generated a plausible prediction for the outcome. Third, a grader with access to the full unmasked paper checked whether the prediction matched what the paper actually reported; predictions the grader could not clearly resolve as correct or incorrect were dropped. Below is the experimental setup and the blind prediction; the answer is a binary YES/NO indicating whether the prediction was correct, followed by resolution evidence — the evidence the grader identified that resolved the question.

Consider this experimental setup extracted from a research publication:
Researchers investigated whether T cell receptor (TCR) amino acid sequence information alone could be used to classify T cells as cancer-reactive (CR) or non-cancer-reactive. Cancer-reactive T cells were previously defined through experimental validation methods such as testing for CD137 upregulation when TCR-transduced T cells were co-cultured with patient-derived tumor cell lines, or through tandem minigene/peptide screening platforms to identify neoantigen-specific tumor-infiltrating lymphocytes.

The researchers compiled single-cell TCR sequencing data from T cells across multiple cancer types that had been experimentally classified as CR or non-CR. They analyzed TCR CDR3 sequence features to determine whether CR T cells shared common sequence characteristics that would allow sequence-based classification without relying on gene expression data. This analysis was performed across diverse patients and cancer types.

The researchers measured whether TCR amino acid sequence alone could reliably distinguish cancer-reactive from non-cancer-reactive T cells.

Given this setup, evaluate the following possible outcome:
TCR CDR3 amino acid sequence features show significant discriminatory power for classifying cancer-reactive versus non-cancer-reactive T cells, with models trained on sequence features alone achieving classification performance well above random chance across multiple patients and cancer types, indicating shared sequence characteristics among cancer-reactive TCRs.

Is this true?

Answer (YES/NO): NO